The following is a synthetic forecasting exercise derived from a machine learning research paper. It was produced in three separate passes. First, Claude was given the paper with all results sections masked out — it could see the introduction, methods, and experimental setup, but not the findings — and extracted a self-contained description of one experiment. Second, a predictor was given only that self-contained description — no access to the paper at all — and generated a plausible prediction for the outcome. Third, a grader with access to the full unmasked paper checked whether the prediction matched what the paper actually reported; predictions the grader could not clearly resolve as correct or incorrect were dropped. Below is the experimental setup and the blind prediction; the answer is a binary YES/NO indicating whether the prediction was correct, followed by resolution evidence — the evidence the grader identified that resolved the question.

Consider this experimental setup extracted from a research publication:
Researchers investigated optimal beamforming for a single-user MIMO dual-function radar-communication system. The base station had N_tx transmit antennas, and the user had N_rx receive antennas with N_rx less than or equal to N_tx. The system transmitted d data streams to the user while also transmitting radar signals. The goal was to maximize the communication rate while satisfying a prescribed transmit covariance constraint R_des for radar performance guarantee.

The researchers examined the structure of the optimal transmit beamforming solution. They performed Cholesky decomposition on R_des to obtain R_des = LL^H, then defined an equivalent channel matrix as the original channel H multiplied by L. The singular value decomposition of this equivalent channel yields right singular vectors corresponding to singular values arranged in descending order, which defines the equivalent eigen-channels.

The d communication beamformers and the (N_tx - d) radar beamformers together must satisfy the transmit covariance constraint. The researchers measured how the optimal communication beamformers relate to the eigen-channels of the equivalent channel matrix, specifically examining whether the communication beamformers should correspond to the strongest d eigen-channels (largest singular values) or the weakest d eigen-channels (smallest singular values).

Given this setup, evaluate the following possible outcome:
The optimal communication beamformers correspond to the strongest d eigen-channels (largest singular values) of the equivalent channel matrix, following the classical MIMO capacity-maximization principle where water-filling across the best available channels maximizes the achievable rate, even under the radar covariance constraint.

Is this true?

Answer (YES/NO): YES